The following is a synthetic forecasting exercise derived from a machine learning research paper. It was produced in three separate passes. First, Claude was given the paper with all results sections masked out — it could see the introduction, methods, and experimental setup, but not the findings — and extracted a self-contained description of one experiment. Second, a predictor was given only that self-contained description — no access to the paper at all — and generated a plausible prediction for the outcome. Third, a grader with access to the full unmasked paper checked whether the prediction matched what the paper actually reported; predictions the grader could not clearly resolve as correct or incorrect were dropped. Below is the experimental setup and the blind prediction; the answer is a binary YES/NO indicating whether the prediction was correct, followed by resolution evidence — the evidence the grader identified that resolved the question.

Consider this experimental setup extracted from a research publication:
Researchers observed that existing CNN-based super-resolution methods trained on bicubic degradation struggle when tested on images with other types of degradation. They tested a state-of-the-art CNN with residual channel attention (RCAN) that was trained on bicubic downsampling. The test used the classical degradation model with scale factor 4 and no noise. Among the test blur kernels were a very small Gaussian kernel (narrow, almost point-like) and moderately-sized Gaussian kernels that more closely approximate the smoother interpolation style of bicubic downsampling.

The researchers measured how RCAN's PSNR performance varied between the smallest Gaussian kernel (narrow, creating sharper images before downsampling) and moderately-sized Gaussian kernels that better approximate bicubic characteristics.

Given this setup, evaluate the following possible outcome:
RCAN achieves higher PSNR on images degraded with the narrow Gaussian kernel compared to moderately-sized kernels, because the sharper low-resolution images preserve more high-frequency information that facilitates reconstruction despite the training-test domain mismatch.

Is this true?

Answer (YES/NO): NO